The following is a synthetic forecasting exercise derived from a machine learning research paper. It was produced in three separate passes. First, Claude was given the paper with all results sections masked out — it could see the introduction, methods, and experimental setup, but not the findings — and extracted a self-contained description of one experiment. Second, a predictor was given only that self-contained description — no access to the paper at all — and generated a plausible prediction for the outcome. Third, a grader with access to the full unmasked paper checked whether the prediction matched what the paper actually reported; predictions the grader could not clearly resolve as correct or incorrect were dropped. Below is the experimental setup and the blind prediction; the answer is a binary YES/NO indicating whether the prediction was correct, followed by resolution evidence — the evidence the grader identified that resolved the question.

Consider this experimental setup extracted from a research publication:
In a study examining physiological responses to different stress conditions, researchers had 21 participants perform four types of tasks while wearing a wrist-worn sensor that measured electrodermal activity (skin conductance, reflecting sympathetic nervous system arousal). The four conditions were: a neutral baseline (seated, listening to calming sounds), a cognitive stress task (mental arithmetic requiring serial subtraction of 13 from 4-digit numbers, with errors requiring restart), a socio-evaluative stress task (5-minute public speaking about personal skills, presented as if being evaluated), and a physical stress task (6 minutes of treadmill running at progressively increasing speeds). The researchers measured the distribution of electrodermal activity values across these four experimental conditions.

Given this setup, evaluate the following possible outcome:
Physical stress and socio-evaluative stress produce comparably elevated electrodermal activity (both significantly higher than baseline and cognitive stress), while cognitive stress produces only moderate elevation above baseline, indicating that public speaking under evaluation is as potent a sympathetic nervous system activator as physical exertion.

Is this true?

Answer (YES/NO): NO